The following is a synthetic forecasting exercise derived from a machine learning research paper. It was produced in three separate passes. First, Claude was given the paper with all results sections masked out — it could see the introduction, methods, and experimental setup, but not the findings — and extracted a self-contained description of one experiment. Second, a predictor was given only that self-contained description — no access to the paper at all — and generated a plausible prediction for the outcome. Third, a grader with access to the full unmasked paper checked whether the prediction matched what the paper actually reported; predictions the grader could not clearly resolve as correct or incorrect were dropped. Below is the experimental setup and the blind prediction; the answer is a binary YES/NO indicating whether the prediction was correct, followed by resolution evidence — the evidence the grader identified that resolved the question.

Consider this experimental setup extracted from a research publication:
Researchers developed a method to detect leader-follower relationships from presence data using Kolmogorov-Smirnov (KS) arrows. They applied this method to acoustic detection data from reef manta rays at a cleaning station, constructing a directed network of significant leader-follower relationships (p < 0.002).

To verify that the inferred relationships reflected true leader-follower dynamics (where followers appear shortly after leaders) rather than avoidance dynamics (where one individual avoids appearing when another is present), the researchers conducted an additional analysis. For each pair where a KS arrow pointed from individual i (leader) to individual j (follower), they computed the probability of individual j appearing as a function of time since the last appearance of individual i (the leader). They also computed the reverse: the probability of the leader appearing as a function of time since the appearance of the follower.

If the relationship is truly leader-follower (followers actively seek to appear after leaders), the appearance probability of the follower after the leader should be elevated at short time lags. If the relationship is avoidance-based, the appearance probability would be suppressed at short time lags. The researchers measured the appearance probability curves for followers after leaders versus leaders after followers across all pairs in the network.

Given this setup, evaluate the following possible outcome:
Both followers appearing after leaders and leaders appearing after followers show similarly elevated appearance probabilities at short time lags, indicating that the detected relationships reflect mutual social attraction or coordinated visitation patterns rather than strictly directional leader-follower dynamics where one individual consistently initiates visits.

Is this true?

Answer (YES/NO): NO